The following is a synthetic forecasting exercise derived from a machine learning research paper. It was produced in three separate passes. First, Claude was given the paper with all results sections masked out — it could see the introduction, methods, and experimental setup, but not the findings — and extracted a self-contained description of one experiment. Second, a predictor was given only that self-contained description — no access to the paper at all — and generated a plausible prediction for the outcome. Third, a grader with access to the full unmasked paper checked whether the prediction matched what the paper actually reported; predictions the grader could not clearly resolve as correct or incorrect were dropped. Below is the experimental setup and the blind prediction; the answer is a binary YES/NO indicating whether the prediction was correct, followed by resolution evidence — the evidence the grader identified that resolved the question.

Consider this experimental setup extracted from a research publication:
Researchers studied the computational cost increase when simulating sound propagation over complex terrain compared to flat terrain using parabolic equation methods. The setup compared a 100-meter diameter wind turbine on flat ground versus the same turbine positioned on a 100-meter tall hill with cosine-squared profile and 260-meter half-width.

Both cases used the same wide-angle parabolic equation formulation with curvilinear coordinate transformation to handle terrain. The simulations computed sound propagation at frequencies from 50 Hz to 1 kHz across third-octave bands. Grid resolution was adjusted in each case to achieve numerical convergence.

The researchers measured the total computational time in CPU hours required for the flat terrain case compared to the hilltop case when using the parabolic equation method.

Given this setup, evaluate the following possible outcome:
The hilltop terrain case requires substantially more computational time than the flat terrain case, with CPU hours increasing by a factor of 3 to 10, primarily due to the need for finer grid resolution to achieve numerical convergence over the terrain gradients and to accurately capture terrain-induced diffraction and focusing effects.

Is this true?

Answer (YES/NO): NO